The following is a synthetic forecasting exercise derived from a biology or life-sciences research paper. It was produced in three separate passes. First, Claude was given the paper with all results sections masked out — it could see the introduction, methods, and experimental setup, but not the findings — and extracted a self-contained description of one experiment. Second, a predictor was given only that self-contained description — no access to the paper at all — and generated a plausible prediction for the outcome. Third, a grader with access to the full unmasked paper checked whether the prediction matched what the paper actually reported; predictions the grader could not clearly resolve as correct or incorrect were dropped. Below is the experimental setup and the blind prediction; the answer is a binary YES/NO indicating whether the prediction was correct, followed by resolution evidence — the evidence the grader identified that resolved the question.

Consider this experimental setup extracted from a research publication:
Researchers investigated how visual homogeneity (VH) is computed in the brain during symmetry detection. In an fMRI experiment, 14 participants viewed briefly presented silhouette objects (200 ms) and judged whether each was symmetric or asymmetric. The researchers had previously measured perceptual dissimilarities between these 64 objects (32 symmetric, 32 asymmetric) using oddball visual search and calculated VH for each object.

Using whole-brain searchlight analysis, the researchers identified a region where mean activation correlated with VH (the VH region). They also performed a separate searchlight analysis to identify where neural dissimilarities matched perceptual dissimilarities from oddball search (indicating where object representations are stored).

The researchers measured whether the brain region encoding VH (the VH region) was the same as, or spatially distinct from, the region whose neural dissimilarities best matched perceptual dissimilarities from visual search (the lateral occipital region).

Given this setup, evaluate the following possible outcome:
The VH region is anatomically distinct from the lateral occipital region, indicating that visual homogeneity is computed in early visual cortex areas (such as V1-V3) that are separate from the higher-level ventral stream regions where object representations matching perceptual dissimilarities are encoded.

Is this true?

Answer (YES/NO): NO